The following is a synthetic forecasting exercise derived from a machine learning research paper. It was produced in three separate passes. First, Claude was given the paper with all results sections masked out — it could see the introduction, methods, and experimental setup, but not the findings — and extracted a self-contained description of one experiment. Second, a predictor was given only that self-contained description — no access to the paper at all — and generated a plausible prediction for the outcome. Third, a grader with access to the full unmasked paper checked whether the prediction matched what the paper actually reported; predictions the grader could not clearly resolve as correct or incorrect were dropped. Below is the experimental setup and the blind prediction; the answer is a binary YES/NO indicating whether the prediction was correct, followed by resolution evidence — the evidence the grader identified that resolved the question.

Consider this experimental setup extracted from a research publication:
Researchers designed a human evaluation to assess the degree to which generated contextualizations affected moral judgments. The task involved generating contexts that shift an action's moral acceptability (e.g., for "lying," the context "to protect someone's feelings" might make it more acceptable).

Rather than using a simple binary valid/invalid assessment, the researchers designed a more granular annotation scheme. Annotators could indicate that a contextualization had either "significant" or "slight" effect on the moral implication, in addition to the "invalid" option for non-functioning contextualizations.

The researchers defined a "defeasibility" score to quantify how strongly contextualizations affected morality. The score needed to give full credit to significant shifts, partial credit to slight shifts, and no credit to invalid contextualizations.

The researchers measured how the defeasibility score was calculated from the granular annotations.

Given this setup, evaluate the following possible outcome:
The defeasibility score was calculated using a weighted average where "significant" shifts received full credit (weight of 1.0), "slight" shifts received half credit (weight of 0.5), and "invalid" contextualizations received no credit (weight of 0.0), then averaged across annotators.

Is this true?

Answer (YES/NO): NO